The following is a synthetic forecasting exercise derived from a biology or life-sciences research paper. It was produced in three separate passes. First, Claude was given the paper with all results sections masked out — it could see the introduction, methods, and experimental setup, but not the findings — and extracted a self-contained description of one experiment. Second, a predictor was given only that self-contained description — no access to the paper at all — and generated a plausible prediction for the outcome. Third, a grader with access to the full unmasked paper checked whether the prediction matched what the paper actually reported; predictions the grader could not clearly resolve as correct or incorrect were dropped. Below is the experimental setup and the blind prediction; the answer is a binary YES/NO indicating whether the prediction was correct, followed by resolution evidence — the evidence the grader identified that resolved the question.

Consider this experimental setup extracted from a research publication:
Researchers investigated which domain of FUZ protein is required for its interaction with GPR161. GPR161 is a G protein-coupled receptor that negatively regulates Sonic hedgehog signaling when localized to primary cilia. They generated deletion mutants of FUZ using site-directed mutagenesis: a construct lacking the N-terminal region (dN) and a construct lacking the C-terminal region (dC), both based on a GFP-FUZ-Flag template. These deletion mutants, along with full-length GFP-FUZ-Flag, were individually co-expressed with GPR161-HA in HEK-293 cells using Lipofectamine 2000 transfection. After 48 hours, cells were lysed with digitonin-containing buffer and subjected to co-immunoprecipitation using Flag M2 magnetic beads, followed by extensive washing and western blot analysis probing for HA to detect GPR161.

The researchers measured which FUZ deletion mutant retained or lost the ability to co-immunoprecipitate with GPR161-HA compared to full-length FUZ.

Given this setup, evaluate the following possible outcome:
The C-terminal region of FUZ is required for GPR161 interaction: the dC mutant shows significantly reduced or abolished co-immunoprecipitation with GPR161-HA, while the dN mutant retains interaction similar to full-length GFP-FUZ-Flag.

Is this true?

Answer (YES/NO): NO